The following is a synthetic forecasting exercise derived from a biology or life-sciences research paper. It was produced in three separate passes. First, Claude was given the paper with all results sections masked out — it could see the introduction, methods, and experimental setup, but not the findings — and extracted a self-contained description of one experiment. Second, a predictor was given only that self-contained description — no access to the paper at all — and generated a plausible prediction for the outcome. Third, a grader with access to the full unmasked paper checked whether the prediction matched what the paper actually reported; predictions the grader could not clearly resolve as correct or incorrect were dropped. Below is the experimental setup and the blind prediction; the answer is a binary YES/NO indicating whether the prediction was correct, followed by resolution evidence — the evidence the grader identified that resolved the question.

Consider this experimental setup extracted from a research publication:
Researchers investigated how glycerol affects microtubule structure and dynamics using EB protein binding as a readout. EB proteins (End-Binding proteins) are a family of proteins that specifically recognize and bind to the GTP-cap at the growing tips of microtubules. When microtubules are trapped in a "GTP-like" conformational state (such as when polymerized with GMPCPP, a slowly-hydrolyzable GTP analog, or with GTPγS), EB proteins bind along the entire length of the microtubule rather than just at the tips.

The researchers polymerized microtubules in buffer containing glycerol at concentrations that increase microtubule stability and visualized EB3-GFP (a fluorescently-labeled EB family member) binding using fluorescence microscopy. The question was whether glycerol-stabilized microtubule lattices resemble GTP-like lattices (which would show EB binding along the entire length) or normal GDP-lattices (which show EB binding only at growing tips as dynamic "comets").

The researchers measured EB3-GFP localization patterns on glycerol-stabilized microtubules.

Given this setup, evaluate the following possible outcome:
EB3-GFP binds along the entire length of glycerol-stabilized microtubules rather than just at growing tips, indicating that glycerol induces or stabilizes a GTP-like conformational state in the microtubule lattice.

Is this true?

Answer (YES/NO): NO